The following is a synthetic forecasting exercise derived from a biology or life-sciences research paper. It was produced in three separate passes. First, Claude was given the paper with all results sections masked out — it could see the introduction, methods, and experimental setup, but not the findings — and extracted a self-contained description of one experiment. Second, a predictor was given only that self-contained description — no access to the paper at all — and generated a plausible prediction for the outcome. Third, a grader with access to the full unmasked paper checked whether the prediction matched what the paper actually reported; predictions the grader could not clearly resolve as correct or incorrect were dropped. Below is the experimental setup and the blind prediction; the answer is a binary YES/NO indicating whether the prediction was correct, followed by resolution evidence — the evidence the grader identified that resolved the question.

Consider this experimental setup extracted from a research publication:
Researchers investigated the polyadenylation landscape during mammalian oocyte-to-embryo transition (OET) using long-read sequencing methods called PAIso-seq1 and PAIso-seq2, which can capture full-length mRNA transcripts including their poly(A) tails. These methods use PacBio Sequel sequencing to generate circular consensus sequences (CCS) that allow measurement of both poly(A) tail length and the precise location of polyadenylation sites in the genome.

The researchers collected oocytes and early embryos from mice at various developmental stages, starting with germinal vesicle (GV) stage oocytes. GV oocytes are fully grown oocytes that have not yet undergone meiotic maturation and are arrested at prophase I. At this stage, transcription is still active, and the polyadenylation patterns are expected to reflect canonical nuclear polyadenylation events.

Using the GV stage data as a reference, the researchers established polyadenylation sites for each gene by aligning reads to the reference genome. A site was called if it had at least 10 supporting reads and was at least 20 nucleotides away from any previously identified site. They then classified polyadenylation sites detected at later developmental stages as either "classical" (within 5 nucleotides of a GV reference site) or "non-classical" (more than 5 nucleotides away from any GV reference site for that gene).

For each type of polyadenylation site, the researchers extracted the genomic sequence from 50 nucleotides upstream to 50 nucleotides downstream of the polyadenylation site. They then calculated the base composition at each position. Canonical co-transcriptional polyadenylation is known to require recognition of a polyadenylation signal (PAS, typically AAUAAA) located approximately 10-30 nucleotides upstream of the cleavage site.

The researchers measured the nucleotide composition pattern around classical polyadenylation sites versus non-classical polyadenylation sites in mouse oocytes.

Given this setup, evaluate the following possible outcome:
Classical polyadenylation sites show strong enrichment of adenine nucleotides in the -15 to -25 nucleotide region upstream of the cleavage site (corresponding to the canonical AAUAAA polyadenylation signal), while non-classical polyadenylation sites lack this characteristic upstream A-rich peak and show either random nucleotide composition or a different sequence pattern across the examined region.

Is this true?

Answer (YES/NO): YES